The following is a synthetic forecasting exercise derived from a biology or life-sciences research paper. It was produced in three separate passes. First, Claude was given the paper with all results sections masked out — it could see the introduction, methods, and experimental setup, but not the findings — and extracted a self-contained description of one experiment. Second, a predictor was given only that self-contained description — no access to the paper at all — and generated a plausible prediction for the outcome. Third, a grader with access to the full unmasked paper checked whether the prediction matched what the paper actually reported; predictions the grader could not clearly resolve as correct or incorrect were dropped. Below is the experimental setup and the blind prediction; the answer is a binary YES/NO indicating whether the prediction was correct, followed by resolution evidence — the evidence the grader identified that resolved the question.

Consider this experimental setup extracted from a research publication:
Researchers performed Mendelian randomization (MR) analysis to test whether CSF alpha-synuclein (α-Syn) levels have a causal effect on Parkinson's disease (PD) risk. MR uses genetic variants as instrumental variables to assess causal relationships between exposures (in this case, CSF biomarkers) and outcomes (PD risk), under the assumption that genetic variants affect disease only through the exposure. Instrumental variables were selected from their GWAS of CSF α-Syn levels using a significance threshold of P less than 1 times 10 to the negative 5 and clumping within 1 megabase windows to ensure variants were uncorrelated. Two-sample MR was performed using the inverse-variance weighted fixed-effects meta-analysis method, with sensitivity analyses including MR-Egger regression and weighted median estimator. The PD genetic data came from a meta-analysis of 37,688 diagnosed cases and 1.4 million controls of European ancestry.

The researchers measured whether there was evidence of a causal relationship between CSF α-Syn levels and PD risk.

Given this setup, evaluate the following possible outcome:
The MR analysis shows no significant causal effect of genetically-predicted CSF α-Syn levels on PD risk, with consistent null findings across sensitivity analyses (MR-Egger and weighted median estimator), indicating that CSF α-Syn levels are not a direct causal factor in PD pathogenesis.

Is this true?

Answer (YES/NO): NO